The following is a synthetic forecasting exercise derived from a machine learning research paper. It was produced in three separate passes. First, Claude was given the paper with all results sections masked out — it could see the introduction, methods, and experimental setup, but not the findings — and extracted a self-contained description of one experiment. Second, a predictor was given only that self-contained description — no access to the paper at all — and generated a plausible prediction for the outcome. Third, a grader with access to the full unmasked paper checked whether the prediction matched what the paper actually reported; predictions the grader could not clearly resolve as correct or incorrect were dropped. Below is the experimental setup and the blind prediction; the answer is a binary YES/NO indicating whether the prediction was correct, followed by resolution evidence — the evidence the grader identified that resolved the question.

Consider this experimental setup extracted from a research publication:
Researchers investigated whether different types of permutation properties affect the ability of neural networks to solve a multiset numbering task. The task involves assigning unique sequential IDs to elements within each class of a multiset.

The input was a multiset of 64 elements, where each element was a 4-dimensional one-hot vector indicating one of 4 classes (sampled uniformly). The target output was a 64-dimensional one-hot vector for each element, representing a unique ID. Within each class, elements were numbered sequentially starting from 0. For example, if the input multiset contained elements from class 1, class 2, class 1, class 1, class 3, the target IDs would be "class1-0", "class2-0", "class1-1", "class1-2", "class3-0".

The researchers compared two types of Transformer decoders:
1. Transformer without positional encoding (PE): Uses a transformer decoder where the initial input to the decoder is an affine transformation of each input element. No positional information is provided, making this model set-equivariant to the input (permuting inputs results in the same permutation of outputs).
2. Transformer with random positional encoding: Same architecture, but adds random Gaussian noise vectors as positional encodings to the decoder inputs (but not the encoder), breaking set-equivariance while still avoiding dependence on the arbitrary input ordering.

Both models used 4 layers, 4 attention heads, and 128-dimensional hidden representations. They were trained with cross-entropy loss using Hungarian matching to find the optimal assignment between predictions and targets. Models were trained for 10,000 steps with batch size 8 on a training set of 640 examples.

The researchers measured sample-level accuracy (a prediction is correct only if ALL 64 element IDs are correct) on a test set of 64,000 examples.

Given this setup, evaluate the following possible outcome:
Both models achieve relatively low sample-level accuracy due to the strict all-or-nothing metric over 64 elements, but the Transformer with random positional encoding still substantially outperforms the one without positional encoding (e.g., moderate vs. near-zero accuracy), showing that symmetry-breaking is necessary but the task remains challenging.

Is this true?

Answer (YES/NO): YES